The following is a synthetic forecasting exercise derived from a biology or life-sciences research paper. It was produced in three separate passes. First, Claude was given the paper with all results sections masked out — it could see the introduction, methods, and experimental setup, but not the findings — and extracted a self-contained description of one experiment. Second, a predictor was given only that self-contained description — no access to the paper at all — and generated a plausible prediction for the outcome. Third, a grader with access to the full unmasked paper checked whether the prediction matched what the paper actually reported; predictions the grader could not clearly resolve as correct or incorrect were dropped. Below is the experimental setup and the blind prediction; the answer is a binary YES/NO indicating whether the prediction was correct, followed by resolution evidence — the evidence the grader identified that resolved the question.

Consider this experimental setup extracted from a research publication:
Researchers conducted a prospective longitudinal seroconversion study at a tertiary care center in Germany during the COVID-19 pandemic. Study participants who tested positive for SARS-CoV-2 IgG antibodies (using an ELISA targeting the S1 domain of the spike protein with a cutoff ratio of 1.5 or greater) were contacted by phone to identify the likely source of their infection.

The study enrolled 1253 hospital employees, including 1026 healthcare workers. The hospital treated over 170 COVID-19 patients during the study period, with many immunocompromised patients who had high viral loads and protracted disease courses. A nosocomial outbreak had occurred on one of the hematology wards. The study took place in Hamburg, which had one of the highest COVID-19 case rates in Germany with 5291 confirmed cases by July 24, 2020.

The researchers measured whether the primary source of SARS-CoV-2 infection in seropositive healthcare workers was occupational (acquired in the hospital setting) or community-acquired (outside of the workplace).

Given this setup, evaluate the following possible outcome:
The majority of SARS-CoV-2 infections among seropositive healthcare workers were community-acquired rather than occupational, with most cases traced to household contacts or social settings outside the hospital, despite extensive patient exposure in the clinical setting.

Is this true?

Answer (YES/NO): NO